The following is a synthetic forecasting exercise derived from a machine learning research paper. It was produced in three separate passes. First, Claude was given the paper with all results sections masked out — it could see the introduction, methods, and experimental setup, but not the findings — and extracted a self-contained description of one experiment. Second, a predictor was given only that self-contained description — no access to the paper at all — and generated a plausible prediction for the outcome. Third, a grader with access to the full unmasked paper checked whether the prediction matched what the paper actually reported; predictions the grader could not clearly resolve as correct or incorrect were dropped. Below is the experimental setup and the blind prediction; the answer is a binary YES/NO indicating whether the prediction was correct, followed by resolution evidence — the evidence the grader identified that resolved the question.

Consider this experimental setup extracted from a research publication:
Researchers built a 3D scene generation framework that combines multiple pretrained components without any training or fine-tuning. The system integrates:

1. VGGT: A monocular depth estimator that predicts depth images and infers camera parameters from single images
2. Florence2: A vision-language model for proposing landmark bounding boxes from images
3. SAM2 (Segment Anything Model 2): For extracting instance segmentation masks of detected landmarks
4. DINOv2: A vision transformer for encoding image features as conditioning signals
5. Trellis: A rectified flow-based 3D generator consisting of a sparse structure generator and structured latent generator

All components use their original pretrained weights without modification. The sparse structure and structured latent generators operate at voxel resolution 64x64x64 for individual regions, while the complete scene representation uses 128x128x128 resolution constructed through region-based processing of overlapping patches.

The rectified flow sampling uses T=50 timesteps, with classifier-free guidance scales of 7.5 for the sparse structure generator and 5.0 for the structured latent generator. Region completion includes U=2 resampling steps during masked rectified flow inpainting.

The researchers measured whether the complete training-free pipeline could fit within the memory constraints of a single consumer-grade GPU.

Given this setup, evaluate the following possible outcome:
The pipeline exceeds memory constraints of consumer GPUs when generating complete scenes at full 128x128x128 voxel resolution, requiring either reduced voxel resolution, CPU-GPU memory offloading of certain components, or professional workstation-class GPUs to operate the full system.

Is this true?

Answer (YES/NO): NO